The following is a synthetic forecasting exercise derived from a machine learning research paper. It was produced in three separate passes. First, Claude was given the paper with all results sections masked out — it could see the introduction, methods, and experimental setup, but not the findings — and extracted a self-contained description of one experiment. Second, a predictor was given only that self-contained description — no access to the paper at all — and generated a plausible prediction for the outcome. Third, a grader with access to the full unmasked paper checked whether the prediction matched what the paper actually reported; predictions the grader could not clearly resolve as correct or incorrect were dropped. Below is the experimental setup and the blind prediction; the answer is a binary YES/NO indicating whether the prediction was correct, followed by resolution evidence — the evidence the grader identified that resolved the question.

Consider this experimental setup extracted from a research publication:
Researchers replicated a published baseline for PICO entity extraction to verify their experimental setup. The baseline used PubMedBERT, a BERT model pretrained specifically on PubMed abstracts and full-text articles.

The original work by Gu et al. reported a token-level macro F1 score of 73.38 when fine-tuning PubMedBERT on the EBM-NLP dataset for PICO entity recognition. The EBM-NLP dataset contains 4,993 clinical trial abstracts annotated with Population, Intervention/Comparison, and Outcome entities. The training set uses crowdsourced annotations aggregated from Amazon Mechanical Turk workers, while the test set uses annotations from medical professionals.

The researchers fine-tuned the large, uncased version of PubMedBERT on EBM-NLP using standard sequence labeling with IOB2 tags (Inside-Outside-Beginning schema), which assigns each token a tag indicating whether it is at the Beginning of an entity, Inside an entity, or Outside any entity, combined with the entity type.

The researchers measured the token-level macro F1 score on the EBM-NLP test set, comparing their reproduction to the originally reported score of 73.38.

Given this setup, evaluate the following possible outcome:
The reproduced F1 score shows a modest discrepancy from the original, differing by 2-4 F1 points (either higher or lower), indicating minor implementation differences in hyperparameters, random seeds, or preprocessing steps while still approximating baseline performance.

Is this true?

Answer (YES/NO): NO